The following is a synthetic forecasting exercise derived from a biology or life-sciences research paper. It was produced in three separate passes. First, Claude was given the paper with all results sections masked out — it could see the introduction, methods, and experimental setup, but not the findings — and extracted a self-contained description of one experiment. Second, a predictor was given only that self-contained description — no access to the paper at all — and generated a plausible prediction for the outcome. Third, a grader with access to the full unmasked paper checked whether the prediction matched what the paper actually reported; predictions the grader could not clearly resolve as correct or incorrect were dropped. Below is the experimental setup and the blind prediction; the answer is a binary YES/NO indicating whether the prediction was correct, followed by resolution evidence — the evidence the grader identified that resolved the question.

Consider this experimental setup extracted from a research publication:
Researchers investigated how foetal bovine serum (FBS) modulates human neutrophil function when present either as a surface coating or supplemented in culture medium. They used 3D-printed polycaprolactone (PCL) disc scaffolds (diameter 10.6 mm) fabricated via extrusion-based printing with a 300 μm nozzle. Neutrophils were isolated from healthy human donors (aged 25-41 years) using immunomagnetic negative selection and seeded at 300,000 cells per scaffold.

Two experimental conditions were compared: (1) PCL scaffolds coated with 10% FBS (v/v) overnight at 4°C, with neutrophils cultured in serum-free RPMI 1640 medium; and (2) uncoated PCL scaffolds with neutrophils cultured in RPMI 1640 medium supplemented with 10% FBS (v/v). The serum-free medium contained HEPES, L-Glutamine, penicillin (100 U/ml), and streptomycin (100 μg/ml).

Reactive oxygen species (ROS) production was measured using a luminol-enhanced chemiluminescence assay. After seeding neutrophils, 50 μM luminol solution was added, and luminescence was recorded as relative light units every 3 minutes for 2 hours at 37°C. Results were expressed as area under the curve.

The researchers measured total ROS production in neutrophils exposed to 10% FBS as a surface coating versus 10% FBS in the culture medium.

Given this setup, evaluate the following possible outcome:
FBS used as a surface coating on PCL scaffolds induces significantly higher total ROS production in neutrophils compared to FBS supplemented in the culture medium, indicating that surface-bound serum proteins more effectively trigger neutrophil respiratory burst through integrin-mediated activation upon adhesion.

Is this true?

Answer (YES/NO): NO